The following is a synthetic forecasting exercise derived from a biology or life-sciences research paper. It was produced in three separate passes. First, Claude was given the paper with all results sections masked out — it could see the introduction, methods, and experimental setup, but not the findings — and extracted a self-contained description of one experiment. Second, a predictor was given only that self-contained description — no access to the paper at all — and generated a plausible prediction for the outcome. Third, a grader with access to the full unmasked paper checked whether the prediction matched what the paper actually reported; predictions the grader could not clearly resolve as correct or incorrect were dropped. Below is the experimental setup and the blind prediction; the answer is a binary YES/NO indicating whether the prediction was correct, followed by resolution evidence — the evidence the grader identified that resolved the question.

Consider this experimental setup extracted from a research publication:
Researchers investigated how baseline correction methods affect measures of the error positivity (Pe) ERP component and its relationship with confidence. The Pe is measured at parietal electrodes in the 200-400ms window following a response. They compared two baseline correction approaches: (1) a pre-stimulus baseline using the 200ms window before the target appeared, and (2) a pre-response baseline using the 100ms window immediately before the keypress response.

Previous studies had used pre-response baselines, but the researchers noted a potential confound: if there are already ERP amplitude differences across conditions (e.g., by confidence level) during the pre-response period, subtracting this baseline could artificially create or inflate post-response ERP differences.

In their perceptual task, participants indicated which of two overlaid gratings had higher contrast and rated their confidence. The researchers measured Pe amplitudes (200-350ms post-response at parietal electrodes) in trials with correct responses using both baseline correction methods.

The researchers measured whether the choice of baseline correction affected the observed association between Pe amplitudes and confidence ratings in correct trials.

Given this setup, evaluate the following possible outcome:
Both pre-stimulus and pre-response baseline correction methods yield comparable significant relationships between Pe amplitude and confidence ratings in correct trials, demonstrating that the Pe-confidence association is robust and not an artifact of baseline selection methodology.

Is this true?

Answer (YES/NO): NO